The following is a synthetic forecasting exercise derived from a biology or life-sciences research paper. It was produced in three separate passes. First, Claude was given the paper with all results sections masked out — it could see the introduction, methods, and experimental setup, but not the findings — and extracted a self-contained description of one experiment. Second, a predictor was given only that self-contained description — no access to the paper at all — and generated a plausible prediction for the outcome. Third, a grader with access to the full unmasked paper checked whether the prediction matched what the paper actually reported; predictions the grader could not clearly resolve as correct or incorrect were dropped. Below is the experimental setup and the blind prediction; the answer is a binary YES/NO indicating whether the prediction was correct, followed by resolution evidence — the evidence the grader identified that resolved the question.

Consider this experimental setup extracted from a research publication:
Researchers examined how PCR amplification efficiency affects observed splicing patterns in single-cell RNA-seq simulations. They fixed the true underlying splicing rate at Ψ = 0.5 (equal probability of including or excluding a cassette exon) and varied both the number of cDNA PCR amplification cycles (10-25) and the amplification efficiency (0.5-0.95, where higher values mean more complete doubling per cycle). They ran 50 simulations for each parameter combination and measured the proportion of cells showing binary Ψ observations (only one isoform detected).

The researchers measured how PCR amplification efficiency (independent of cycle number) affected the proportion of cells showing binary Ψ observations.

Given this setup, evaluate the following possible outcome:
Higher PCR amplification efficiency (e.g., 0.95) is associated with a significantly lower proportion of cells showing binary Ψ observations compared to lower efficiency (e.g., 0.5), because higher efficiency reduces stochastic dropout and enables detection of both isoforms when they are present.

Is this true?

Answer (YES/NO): NO